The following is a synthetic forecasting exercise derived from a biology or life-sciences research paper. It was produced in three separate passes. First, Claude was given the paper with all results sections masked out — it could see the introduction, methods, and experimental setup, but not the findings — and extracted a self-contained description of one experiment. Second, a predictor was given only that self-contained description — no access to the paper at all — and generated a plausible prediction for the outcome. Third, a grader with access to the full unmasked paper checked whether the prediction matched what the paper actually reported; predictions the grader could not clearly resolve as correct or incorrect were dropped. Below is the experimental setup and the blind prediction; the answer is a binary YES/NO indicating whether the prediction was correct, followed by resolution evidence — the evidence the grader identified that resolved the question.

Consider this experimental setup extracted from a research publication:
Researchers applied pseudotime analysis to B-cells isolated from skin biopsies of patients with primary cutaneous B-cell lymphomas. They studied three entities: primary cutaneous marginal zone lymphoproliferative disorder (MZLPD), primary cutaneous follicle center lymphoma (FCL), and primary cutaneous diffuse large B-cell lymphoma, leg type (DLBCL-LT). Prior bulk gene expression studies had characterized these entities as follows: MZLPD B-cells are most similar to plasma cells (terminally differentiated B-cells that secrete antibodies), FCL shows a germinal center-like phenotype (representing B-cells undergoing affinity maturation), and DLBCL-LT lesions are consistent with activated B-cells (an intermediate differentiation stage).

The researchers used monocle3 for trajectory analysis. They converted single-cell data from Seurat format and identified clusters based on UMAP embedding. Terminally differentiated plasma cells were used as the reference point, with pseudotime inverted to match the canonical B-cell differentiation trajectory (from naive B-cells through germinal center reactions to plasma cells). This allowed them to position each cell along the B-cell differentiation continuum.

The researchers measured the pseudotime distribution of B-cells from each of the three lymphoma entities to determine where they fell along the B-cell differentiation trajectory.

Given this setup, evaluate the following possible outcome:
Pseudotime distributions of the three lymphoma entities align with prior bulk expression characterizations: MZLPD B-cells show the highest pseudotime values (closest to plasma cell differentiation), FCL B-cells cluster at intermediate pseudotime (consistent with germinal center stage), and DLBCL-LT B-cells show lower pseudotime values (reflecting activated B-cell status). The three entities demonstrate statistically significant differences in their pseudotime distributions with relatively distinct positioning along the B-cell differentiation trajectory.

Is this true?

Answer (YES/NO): NO